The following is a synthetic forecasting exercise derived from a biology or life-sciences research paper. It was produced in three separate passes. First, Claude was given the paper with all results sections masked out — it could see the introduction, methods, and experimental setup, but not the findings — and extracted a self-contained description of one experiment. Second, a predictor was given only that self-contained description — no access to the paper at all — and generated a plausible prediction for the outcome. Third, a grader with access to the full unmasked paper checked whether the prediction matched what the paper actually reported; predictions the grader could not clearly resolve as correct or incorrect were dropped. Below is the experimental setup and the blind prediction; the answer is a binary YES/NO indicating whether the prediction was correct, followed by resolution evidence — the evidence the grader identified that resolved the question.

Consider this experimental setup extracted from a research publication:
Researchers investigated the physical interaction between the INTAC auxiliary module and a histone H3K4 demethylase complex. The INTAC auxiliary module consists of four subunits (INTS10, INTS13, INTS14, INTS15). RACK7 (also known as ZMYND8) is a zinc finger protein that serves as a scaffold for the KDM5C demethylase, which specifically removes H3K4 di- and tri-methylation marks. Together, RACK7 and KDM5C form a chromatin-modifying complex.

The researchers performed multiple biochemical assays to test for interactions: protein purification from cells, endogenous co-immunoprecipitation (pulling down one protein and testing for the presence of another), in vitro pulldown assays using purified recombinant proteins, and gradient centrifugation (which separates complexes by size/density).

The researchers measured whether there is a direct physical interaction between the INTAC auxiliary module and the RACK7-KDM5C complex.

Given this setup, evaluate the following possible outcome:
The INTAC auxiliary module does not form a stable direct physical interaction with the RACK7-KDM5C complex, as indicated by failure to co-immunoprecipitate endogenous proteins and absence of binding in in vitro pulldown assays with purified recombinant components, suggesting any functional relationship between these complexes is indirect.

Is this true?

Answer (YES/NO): NO